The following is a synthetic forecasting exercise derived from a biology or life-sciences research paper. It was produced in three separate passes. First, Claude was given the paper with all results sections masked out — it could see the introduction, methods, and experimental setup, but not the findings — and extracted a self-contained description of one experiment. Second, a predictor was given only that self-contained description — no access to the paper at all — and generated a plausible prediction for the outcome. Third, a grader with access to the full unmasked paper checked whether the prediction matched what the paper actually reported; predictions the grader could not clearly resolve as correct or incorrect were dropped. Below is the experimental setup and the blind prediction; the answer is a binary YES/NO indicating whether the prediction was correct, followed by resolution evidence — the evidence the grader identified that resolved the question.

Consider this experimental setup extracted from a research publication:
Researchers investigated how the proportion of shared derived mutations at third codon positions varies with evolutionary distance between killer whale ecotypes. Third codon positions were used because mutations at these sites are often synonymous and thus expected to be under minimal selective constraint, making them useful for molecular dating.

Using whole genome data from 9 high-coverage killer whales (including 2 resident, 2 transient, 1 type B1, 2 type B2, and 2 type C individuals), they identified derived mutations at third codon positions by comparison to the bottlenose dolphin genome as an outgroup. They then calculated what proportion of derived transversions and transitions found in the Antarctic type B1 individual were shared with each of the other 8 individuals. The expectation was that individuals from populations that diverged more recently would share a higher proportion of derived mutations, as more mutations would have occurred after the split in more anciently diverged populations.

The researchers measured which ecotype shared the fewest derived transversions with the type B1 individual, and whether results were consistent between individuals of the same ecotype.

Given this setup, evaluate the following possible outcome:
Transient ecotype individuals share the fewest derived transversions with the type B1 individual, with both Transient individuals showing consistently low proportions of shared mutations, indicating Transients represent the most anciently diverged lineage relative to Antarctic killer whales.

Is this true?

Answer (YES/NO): NO